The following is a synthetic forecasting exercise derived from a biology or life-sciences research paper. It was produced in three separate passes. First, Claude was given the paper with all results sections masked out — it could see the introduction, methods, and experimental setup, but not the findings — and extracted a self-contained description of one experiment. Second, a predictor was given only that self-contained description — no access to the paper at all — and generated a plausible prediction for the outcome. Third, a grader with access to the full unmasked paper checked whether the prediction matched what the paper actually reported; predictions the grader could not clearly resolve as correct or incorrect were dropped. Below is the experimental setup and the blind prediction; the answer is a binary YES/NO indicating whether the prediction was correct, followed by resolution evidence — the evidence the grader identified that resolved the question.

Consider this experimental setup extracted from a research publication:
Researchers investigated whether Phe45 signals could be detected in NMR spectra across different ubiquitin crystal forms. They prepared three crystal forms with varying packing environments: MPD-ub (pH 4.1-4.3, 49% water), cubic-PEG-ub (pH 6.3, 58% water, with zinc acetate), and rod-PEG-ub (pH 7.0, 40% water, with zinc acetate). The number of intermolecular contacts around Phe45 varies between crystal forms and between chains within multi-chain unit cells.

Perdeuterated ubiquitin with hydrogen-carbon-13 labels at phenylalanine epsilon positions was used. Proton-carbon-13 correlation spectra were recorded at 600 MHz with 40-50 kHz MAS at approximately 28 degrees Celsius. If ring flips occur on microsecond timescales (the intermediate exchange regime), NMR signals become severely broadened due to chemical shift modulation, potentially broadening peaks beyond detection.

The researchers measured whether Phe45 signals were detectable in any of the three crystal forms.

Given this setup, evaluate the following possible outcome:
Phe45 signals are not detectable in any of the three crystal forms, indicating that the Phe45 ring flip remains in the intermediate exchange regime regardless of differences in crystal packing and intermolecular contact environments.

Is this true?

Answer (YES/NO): YES